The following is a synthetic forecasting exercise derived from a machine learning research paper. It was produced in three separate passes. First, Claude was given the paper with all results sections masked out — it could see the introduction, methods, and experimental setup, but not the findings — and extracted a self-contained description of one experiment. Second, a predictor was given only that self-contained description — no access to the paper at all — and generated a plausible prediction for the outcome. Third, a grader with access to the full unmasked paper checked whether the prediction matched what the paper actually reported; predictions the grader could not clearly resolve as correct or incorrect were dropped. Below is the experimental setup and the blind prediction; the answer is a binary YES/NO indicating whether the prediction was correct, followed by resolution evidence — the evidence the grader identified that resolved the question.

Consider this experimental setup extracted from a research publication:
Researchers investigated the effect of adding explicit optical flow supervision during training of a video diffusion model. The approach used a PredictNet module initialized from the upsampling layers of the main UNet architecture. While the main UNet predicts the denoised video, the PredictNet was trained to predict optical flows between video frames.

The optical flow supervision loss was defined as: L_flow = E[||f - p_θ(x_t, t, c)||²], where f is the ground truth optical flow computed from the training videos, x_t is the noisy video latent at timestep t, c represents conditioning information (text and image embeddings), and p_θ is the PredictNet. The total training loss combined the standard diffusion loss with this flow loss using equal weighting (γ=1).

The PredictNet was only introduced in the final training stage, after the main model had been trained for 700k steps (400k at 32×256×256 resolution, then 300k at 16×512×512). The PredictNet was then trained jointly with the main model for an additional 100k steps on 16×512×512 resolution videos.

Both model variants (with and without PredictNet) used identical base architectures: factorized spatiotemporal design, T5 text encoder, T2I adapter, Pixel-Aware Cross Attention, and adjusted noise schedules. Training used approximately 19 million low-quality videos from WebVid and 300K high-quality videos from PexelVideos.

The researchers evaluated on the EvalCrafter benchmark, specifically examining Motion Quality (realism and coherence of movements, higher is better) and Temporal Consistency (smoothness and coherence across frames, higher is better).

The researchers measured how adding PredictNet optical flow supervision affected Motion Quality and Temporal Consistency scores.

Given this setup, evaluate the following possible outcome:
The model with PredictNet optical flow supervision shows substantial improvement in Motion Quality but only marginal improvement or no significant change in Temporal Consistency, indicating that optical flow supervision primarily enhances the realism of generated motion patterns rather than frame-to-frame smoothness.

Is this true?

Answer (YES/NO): NO